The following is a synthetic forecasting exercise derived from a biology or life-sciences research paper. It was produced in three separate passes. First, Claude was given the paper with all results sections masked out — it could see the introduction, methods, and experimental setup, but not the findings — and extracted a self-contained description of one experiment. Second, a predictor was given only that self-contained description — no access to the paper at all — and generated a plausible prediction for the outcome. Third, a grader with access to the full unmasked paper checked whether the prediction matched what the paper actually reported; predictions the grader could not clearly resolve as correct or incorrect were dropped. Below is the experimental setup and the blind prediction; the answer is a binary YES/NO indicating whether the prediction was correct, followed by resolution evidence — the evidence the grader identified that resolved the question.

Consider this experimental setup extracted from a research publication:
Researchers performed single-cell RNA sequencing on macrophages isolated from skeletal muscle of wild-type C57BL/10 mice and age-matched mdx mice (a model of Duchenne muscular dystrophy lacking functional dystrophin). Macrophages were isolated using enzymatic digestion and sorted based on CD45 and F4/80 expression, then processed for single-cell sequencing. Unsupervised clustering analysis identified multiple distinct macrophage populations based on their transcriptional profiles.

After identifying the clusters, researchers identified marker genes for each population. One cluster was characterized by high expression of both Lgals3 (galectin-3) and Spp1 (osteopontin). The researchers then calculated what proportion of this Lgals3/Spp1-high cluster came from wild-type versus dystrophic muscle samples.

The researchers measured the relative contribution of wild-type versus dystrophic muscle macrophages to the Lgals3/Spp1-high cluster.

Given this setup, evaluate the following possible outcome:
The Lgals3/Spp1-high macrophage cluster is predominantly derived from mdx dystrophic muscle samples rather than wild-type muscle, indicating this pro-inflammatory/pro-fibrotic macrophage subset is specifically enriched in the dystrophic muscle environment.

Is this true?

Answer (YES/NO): YES